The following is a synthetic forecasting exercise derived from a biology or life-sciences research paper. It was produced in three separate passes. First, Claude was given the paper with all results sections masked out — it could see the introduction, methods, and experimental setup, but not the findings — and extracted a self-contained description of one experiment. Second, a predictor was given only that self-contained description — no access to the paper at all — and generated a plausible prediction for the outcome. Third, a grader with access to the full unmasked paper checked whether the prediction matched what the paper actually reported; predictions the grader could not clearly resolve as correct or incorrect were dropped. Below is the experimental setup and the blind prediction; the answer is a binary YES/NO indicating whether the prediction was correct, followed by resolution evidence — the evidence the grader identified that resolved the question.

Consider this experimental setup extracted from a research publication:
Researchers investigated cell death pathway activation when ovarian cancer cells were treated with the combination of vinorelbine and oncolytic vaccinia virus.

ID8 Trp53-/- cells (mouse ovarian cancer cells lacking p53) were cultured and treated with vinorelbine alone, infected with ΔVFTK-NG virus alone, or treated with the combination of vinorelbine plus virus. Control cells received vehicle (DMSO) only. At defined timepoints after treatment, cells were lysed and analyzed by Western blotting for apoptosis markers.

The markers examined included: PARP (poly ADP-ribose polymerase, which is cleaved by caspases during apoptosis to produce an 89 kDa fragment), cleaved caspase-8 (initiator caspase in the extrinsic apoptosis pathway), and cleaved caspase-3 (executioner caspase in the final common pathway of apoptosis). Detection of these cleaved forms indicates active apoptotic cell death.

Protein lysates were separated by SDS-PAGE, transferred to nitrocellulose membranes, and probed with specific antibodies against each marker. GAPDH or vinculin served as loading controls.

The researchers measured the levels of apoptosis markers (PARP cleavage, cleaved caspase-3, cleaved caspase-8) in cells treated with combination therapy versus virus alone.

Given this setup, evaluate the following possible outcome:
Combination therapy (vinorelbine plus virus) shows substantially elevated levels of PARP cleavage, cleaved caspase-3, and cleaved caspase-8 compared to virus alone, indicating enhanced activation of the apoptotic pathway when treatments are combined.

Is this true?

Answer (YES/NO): YES